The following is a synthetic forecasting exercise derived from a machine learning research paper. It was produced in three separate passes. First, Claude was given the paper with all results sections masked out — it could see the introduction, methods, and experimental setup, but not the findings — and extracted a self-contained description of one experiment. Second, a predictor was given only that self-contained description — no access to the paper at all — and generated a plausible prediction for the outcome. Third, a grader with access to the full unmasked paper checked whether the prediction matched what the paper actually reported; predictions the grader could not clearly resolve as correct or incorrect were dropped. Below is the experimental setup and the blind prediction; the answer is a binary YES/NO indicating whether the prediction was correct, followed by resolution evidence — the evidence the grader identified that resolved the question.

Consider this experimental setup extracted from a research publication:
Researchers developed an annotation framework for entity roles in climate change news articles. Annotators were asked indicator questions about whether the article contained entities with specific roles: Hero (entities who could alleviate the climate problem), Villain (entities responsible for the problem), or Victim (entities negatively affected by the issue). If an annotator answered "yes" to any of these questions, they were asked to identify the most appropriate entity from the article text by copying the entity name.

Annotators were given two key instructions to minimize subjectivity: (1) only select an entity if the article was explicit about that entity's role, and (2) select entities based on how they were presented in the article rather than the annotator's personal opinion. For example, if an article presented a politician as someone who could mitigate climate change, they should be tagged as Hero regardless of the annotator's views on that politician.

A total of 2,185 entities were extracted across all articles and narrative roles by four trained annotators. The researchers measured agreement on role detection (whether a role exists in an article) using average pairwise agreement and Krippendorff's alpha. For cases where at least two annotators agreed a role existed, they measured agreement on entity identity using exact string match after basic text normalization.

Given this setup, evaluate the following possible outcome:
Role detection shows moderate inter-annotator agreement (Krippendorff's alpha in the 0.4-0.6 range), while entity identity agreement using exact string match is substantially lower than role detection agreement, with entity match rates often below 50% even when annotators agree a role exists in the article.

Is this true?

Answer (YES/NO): NO